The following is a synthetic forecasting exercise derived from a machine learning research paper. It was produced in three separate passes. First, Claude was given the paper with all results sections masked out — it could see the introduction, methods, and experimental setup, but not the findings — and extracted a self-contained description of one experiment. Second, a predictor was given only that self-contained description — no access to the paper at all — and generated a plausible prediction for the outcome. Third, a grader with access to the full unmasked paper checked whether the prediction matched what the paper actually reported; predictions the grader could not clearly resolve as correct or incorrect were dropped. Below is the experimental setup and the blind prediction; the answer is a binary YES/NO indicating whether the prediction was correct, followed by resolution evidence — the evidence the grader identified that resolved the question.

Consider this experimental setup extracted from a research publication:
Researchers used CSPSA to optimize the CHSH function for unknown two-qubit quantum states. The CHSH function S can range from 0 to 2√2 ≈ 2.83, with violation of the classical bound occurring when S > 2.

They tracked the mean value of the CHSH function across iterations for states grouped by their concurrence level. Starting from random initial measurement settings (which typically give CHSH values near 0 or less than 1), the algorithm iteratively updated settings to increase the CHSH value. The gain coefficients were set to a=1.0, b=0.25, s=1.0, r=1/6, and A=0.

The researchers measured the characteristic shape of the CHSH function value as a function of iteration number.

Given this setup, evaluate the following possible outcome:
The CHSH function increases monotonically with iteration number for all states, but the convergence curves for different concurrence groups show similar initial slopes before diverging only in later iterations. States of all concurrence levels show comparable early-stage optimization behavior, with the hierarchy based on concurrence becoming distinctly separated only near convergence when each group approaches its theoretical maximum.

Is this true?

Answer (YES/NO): NO